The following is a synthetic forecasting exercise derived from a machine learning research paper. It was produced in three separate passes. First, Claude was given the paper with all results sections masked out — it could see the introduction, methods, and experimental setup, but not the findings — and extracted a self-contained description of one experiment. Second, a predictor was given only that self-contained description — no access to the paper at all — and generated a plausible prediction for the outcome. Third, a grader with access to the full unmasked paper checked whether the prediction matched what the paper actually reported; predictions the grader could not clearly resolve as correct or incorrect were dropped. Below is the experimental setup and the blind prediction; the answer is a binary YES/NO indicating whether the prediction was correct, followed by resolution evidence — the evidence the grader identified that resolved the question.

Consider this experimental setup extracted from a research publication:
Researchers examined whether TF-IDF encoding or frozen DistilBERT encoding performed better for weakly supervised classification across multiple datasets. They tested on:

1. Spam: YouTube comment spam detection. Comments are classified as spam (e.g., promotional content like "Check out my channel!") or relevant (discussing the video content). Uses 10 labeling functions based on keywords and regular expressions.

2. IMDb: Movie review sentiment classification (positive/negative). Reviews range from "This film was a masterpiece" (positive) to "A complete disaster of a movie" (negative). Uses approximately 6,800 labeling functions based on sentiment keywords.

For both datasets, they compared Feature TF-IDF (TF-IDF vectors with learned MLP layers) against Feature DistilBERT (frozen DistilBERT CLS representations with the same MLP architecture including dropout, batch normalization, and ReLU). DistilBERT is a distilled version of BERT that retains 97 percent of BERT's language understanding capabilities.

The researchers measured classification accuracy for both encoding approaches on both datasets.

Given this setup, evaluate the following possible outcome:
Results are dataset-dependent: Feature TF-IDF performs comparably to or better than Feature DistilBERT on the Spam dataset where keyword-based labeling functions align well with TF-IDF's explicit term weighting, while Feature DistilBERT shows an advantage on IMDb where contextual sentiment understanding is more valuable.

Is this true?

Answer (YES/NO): NO